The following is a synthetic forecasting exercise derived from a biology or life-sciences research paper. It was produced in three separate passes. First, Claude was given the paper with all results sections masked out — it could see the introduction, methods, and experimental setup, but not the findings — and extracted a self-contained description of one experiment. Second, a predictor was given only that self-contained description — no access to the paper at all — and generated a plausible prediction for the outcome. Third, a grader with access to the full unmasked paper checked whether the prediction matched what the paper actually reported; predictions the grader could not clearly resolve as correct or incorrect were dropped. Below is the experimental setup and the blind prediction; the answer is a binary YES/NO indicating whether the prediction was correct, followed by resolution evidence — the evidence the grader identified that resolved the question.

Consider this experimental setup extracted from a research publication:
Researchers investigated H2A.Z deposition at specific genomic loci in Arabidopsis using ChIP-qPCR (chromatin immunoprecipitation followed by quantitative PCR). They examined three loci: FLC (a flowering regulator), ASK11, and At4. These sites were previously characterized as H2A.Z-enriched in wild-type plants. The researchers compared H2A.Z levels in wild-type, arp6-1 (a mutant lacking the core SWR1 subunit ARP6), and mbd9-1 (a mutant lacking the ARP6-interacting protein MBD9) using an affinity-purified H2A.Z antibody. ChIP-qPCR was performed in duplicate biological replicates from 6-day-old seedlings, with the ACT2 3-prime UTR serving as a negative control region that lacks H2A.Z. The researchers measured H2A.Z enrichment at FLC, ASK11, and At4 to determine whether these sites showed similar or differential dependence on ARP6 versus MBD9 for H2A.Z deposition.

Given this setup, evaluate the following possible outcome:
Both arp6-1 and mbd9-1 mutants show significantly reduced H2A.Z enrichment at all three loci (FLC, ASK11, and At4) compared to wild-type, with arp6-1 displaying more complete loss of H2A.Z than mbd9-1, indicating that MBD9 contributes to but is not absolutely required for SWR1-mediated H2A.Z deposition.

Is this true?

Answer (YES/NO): NO